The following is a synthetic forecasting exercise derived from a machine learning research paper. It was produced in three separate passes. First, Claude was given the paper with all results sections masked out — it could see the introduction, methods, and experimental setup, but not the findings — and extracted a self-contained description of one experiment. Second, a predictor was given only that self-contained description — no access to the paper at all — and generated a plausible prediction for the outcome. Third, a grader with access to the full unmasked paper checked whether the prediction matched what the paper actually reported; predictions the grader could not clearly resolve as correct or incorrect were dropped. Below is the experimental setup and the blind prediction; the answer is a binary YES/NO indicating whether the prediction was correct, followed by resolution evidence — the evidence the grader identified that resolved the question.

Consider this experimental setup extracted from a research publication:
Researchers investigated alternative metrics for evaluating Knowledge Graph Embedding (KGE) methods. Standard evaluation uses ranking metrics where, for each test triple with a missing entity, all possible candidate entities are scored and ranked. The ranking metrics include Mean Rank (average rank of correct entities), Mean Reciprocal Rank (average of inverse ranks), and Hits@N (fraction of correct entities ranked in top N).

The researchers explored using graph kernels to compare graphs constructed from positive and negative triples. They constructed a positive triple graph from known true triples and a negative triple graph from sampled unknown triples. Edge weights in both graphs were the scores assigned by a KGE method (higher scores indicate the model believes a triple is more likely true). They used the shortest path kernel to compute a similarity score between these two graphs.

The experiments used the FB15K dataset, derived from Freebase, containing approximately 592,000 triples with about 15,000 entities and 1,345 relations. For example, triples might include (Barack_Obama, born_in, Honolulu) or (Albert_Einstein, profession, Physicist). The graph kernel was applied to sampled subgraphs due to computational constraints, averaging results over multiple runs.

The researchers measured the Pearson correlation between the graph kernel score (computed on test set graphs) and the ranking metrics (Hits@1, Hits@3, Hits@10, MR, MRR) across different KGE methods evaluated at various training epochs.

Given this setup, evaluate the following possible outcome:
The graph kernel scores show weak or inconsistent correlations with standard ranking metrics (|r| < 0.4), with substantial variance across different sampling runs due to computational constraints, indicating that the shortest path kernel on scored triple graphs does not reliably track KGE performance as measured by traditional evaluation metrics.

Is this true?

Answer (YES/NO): NO